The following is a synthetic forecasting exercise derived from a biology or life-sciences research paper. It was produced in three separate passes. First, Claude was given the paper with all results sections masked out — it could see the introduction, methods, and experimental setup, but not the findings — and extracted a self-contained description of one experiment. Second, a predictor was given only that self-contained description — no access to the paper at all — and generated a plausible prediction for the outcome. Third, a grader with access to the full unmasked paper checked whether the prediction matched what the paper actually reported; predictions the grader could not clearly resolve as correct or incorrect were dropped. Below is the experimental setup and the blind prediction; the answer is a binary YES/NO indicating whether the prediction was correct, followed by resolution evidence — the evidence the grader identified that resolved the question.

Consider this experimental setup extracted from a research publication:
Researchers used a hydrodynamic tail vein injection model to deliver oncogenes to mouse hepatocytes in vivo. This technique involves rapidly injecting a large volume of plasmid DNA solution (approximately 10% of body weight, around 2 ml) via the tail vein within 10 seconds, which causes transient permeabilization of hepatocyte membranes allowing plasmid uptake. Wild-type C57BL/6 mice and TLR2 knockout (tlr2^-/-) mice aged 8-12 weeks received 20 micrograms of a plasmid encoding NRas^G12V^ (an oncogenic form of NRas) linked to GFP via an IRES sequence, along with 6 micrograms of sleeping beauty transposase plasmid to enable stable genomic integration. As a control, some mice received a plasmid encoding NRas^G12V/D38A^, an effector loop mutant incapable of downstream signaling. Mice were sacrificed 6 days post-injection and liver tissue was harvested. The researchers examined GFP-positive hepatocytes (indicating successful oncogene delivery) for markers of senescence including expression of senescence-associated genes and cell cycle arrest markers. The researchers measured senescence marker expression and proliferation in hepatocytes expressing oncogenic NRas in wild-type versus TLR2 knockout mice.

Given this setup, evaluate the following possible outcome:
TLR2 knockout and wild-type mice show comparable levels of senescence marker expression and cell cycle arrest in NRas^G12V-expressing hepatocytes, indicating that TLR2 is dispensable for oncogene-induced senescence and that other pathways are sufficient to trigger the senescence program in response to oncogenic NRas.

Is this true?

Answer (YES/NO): NO